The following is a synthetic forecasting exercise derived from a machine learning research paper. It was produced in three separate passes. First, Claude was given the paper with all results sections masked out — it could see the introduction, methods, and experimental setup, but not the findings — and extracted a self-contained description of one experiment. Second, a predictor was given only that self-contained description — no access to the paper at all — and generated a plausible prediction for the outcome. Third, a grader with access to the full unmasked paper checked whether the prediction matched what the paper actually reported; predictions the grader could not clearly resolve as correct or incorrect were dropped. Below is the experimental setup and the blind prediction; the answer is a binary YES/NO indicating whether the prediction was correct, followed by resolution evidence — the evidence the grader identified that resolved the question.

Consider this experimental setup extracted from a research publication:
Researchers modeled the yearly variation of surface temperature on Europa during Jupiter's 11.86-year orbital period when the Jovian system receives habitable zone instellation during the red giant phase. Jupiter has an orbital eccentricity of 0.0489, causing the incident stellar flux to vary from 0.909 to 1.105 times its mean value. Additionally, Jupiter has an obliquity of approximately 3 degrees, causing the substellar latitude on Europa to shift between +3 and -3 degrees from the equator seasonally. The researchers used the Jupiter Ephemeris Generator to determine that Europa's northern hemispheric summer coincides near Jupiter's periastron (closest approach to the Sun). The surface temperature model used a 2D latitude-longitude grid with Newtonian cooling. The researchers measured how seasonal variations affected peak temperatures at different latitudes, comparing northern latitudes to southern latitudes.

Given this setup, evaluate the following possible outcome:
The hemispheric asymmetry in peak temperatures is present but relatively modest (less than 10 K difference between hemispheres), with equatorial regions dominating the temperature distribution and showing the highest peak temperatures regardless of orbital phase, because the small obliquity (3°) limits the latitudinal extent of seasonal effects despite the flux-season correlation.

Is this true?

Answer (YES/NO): NO